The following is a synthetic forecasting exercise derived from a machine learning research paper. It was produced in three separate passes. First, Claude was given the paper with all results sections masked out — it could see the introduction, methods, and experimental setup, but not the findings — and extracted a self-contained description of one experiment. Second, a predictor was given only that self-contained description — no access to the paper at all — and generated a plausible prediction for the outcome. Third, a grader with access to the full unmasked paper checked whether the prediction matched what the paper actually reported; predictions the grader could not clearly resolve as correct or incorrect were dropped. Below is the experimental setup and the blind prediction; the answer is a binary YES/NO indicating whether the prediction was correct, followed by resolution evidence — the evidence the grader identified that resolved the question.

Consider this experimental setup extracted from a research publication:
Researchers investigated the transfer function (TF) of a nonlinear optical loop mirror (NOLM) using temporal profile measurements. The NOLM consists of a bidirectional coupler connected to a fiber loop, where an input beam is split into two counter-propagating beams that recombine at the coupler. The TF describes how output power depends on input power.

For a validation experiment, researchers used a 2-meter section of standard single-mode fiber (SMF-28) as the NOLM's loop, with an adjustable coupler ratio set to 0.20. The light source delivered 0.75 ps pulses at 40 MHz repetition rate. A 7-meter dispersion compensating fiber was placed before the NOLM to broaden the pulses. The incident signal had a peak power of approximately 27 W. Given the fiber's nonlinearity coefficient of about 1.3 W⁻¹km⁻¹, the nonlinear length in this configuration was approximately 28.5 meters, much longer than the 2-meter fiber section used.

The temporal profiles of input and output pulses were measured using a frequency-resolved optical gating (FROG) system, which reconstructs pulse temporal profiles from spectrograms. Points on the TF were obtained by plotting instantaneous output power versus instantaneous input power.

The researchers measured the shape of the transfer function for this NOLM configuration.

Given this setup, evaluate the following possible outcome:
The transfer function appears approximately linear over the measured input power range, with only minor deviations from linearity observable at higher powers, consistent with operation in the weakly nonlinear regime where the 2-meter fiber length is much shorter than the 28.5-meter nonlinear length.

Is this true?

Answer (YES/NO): YES